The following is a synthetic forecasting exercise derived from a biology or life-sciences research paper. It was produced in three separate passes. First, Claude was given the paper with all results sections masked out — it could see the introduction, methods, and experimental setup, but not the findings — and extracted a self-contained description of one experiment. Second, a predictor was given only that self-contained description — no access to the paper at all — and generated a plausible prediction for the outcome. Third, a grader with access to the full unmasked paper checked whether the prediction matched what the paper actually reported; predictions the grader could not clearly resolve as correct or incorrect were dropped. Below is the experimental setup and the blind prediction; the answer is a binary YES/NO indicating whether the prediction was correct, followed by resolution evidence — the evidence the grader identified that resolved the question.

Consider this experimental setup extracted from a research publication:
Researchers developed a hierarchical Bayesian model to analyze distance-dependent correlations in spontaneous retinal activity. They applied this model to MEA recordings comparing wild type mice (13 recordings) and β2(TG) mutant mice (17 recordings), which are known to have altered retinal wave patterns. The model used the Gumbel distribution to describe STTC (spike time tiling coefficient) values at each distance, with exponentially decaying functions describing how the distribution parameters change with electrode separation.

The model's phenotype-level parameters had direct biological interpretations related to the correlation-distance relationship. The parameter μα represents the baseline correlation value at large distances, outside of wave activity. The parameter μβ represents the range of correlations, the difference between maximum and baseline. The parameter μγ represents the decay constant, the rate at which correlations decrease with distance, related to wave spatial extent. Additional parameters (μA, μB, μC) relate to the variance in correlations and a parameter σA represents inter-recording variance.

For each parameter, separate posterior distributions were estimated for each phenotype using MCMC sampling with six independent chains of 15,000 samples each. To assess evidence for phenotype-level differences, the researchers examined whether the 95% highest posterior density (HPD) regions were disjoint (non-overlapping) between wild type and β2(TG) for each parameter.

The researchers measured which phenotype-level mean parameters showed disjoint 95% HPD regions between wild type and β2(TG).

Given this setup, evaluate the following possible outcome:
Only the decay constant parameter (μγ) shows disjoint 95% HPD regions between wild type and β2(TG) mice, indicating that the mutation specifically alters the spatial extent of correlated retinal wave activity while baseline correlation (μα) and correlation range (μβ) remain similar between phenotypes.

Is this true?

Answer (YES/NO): NO